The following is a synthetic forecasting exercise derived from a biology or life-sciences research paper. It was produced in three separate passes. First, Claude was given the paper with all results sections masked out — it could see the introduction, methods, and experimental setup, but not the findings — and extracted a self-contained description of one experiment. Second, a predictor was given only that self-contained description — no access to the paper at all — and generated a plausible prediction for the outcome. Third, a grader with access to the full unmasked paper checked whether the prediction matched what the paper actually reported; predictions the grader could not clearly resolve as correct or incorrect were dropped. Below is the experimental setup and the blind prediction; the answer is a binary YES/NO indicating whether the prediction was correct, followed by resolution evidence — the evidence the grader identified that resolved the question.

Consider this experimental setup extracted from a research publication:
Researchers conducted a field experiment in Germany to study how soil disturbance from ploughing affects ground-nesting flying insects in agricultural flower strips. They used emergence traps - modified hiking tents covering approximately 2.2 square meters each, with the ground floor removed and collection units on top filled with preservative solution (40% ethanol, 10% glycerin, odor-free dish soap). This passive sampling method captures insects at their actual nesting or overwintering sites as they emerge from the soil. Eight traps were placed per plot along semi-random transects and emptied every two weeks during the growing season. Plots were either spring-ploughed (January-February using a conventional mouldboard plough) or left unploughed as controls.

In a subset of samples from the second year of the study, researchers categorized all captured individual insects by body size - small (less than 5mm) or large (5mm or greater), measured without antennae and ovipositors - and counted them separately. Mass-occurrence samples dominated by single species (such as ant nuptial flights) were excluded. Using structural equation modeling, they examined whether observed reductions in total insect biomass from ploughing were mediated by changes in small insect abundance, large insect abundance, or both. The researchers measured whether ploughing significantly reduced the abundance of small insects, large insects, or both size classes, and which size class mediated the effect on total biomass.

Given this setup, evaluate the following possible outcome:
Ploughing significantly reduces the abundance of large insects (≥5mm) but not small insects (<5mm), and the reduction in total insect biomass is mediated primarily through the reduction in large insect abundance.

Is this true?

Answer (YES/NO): YES